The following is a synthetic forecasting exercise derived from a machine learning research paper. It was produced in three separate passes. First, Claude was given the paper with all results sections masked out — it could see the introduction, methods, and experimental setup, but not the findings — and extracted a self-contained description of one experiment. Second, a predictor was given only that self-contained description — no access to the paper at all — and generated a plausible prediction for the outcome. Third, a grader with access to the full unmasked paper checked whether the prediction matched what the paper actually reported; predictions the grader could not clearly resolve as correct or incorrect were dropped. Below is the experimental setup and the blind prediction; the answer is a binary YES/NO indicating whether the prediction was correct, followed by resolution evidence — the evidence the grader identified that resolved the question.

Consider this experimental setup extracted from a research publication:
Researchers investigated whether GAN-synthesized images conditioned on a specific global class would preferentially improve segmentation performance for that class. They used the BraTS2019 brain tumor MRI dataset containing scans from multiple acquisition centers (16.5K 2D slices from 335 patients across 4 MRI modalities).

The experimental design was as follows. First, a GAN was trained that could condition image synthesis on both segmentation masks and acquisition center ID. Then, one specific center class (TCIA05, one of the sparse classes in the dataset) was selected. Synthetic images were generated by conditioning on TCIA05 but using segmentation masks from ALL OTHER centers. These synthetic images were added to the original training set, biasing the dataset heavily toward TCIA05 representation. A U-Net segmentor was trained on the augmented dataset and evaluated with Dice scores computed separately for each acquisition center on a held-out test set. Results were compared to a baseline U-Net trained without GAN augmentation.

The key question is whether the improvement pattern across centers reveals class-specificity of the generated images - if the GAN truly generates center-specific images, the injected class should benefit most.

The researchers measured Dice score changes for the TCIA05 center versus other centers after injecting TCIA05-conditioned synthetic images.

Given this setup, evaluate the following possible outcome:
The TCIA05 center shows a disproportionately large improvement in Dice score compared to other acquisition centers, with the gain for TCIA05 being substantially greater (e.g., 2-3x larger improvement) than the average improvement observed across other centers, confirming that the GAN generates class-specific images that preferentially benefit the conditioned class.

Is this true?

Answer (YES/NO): YES